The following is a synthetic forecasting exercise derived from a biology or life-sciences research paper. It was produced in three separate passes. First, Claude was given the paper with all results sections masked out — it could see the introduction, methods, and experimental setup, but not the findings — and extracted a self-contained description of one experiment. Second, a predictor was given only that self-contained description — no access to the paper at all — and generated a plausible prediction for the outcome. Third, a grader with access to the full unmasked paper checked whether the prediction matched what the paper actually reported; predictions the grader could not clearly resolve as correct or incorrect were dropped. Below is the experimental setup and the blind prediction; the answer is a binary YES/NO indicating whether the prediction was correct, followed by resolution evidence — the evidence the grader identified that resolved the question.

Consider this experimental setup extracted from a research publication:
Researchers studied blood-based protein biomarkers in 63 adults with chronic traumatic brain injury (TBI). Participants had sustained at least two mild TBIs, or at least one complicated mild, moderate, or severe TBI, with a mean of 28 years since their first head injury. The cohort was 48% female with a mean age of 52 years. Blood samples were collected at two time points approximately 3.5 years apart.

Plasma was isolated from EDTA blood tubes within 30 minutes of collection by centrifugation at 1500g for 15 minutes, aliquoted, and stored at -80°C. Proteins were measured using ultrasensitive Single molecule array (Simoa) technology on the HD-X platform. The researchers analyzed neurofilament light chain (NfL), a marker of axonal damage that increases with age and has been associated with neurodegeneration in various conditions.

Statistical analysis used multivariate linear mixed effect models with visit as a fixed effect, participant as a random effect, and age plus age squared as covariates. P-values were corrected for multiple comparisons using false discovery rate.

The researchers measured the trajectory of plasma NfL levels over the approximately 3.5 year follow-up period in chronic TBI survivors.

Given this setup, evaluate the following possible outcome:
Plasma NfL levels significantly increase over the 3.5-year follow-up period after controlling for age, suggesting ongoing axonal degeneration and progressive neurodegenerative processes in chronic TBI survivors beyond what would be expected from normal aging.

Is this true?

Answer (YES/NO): NO